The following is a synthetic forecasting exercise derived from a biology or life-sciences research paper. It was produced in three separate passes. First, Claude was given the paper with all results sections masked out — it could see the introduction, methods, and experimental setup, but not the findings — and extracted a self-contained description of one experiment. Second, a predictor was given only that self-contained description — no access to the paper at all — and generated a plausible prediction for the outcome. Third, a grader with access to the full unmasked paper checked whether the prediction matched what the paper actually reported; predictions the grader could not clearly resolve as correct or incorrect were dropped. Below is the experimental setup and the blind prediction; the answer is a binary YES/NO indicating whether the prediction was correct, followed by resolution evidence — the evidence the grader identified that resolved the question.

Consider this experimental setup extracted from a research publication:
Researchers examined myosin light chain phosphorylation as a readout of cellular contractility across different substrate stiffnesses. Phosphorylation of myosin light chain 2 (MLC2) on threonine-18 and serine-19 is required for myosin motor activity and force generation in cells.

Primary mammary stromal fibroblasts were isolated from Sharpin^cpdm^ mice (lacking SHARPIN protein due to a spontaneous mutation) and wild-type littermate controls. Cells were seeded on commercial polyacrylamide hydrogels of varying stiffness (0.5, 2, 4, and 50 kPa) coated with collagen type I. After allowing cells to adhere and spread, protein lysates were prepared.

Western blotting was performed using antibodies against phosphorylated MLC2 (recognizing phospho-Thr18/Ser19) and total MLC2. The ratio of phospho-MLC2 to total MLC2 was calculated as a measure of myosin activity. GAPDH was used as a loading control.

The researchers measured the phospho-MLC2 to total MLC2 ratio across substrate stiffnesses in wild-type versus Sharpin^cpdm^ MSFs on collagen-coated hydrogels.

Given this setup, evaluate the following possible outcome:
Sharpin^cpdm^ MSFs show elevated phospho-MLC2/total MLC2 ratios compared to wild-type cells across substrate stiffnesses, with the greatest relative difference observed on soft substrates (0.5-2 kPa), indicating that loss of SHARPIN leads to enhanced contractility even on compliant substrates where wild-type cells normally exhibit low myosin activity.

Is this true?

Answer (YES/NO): NO